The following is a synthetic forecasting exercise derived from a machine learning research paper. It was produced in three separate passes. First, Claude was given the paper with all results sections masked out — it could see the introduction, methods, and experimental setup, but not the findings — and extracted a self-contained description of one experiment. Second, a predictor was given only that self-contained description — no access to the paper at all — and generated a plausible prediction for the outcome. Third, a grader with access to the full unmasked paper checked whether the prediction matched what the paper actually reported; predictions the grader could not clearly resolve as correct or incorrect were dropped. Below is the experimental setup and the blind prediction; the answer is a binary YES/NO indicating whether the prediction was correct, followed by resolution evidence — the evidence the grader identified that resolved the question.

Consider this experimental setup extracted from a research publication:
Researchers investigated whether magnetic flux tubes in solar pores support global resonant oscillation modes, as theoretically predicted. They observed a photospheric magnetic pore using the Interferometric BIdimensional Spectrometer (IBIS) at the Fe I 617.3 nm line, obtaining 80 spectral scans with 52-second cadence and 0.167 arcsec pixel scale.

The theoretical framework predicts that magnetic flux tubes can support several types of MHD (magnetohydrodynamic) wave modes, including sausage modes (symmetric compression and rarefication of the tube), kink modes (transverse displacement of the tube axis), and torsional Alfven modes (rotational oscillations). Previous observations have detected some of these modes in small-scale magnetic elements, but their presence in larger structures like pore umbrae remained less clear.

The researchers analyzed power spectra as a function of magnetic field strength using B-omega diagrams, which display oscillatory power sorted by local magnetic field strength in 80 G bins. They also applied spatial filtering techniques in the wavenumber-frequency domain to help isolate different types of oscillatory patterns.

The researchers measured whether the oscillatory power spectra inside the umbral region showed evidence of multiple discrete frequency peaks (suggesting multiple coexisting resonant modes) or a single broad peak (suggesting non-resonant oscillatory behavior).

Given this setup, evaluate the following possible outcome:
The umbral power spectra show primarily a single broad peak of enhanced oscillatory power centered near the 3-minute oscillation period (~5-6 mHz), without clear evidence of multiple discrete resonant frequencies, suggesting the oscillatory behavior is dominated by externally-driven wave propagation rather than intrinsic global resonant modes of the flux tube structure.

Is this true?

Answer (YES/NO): NO